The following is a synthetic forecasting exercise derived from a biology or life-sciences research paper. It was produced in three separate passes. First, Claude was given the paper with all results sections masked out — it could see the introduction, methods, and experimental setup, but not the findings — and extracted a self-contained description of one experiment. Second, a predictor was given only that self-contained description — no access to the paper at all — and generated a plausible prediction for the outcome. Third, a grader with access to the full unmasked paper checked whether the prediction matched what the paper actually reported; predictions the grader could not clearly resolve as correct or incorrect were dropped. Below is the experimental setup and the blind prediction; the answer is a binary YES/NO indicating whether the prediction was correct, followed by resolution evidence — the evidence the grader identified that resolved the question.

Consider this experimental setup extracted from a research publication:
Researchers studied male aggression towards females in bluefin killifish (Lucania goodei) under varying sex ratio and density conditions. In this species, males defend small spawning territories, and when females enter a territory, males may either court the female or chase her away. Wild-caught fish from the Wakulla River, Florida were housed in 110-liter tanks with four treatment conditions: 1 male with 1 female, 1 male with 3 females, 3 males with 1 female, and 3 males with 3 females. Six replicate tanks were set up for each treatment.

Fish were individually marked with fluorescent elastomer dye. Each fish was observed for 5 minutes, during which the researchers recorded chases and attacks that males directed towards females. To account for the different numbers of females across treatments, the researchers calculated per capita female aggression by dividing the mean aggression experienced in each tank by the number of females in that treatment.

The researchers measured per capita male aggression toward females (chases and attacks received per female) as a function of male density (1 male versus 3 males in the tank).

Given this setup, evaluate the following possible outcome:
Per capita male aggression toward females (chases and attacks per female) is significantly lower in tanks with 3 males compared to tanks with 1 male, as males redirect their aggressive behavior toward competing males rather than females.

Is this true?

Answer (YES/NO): NO